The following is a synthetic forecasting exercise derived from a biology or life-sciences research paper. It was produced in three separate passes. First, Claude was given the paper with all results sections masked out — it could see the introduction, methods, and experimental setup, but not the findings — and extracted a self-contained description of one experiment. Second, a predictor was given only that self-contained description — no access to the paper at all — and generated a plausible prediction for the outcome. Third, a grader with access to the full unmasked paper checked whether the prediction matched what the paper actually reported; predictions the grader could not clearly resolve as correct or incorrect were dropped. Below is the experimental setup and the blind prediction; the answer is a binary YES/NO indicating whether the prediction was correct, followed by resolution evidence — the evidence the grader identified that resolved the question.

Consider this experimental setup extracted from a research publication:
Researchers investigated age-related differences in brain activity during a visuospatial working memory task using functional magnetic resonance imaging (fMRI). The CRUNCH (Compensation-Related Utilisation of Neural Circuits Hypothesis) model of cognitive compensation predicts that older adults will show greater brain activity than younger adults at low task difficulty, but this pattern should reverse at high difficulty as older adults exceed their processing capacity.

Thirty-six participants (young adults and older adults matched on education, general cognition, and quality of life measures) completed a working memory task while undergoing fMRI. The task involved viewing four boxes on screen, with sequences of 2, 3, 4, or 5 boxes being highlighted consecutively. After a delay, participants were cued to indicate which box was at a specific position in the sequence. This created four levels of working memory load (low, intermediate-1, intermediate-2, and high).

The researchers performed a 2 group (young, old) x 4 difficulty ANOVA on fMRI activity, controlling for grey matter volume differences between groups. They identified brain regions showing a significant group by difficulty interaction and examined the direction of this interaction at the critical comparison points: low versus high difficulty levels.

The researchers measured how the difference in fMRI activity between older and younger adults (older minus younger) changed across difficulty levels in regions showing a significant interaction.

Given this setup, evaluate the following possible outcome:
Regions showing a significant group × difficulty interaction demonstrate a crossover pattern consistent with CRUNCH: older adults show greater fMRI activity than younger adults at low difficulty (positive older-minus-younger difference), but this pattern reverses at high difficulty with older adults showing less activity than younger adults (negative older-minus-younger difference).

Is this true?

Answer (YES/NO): NO